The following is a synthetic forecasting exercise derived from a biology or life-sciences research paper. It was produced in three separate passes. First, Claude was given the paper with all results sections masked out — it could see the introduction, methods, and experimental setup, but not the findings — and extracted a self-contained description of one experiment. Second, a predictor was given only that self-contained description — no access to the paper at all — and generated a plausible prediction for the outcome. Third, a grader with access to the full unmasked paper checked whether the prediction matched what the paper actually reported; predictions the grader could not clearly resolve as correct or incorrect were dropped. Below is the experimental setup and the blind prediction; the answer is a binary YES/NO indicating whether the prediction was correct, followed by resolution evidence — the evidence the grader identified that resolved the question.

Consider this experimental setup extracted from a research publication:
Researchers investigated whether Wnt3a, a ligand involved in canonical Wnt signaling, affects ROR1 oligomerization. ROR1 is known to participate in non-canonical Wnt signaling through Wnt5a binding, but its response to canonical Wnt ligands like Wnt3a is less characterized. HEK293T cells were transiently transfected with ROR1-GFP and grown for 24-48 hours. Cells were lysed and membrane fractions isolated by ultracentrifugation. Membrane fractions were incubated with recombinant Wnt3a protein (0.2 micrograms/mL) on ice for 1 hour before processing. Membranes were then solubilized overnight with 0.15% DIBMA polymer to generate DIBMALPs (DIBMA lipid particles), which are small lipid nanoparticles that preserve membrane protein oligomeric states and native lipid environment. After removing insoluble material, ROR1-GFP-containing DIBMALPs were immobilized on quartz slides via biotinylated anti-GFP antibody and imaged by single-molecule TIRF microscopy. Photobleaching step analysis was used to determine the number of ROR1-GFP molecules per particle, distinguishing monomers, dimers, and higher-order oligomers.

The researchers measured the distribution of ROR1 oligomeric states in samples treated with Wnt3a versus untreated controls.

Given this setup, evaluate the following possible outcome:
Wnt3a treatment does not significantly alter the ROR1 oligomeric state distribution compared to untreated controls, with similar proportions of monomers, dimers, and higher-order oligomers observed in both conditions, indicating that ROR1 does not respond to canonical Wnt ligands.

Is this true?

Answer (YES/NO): YES